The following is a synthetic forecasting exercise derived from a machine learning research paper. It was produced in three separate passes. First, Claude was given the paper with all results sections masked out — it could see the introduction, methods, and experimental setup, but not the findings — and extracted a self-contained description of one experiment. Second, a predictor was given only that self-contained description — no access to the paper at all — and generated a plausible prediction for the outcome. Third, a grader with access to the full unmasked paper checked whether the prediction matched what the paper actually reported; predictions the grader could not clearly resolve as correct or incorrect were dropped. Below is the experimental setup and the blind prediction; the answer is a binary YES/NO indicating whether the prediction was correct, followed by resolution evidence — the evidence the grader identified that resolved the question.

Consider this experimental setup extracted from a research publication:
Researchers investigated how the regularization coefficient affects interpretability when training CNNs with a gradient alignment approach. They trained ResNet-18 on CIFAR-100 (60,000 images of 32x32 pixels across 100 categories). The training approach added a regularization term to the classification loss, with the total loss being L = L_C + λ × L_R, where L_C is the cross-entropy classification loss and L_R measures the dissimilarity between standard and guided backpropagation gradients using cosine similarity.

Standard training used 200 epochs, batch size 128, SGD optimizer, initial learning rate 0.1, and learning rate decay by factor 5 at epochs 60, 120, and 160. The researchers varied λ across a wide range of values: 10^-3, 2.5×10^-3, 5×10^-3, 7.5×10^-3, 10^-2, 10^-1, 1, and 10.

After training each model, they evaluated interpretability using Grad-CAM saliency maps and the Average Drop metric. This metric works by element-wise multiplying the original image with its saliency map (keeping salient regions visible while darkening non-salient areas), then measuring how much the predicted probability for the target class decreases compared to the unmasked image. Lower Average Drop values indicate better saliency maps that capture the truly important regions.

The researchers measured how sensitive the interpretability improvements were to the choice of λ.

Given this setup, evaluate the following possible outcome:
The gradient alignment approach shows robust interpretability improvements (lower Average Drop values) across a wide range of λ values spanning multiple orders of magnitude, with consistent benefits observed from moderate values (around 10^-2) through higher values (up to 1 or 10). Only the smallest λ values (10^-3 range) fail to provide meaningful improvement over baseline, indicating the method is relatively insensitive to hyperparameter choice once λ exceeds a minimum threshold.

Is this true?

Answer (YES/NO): NO